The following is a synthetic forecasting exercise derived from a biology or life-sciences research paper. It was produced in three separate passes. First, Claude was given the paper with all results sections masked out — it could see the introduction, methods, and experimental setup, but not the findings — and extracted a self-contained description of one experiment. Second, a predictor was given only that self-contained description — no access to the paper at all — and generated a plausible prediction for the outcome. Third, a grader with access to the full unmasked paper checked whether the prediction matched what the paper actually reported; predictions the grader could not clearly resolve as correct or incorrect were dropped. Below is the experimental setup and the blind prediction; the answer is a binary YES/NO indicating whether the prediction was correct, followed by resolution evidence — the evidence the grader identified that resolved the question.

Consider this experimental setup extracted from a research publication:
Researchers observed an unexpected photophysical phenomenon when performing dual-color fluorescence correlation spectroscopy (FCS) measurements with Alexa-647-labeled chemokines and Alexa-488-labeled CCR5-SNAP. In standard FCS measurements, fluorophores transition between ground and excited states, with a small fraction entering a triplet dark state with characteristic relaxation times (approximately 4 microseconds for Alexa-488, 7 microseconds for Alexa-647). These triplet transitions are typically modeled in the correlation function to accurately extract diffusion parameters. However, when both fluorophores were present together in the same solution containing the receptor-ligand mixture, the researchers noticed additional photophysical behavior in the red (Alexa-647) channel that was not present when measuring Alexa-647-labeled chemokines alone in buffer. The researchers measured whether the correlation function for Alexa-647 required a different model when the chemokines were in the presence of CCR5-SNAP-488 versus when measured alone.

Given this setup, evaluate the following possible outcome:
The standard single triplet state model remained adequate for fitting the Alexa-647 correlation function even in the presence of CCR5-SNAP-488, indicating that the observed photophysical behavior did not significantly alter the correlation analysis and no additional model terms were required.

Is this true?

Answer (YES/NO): NO